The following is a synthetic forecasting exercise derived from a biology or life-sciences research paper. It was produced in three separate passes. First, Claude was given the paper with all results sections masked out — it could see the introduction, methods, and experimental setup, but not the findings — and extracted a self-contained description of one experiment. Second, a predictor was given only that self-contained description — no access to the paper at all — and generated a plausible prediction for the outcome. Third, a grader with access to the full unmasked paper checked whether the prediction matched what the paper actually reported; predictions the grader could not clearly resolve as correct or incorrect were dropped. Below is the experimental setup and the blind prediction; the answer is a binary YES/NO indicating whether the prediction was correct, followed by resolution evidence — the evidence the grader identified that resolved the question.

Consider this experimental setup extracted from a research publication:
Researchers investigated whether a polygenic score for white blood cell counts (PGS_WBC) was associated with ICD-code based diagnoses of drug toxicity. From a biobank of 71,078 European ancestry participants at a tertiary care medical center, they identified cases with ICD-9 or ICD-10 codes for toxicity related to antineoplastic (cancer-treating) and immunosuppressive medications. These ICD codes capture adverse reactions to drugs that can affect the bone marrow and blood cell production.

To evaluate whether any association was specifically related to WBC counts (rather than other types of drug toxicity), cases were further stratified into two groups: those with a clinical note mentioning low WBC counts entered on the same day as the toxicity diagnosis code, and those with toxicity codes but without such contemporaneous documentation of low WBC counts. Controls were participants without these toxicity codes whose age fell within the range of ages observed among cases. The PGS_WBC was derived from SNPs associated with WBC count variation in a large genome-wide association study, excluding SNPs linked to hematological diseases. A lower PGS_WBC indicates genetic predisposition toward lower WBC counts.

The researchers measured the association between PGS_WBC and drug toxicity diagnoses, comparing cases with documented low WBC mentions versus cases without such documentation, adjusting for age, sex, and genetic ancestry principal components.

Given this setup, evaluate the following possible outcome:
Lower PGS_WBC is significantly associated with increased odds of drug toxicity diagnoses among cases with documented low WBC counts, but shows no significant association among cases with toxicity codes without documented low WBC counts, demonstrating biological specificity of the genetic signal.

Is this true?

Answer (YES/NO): YES